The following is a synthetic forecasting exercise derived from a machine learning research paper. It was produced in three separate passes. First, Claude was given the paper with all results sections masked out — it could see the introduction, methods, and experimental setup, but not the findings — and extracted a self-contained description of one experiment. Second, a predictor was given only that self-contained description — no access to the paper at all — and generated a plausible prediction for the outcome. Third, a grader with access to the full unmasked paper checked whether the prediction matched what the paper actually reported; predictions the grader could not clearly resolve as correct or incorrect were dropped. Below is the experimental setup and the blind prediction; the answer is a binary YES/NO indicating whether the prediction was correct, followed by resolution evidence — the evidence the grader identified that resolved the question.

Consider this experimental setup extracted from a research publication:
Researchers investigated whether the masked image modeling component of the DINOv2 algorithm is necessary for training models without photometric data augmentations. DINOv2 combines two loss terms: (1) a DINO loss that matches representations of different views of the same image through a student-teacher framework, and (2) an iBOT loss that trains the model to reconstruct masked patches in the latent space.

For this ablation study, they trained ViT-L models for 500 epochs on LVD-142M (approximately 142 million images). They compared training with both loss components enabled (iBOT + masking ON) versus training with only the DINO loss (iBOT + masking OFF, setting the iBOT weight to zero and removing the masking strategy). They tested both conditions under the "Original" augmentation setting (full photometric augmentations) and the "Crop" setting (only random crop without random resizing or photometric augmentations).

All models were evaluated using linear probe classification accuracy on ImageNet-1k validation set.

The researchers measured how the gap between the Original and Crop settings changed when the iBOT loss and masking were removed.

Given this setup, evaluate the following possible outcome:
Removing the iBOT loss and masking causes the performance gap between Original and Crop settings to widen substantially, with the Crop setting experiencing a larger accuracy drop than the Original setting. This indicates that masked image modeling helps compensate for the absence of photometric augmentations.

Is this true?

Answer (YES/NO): NO